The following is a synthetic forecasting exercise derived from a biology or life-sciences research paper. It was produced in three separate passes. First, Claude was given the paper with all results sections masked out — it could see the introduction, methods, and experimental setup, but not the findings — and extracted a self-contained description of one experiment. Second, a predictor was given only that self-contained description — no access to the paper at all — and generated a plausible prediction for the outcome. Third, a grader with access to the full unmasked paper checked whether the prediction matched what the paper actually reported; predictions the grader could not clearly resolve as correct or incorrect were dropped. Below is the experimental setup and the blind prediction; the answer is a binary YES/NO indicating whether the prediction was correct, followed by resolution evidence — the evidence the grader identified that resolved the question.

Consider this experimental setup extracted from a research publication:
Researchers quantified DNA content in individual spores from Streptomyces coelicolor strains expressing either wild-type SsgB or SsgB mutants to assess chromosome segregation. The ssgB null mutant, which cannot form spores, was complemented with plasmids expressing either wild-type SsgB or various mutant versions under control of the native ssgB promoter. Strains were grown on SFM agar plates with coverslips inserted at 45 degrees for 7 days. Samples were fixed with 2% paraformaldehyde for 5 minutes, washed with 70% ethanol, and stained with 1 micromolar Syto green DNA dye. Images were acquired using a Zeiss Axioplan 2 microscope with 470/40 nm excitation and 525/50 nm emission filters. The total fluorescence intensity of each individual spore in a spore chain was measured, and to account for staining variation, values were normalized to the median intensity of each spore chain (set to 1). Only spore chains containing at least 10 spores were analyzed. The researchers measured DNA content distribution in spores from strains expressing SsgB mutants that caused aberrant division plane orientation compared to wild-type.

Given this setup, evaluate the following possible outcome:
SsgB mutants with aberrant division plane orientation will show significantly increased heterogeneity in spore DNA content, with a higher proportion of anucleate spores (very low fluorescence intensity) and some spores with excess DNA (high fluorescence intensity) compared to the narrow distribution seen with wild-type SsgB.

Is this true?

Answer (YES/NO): YES